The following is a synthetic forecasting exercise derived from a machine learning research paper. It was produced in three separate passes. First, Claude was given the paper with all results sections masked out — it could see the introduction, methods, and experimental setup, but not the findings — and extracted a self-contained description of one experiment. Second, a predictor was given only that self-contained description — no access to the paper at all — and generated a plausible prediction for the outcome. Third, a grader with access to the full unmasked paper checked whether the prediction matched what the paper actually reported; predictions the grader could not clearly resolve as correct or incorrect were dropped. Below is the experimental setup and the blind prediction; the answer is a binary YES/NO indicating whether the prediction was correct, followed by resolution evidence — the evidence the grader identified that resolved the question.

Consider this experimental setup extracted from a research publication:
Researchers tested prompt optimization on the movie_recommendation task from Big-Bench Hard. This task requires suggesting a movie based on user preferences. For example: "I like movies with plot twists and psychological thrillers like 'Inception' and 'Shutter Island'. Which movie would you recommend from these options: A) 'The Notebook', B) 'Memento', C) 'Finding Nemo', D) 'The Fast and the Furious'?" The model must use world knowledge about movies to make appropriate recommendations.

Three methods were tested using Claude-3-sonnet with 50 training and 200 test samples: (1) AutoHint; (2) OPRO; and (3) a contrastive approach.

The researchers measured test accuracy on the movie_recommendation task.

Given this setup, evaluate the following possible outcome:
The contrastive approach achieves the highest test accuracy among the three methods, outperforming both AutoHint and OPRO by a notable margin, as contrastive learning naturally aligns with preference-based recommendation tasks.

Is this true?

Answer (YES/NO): YES